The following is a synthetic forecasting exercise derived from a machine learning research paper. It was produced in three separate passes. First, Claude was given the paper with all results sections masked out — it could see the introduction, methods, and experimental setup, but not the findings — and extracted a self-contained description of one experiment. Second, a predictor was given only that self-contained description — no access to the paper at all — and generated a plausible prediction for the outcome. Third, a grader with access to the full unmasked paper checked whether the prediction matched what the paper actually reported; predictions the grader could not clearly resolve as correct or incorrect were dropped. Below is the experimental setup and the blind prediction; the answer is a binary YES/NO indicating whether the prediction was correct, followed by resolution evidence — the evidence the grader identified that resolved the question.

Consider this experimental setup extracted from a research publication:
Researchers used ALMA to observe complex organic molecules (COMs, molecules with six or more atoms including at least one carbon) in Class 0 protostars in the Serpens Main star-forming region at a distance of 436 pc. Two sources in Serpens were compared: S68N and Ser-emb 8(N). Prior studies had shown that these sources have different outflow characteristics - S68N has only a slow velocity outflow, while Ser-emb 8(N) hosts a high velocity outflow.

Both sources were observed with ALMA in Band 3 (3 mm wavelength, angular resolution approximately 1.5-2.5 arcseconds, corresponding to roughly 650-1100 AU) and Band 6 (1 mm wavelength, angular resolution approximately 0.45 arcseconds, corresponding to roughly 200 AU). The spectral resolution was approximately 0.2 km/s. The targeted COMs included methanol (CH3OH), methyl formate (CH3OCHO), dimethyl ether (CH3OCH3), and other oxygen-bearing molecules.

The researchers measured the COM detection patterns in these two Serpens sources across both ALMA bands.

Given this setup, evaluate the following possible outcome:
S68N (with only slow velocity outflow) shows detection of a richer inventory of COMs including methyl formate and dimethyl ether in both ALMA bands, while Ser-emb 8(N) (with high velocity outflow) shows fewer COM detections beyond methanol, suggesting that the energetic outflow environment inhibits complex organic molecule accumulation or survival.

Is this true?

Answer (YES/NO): NO